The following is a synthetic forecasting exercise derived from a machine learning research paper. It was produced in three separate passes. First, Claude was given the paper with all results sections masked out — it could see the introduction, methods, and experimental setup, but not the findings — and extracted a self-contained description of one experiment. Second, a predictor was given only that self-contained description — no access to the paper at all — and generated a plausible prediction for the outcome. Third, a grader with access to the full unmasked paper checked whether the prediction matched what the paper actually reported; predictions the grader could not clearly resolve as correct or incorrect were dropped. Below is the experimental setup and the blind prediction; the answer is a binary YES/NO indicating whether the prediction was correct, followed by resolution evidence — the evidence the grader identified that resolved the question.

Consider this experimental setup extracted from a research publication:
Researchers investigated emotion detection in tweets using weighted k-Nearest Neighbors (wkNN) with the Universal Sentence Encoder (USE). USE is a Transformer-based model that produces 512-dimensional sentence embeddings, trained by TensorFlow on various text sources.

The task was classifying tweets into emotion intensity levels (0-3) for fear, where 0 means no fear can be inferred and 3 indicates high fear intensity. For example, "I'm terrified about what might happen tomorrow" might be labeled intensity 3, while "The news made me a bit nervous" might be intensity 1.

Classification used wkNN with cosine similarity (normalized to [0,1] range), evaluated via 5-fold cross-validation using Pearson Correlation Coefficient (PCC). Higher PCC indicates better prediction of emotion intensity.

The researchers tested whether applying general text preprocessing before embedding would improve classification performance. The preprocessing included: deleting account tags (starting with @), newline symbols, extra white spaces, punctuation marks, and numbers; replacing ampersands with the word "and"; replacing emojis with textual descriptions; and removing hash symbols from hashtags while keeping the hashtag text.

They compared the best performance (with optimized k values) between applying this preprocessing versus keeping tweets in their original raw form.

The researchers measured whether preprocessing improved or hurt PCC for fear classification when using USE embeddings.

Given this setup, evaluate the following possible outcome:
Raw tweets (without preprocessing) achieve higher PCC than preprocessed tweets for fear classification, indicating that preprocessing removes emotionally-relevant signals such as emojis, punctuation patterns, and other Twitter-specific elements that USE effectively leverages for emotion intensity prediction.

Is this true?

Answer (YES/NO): YES